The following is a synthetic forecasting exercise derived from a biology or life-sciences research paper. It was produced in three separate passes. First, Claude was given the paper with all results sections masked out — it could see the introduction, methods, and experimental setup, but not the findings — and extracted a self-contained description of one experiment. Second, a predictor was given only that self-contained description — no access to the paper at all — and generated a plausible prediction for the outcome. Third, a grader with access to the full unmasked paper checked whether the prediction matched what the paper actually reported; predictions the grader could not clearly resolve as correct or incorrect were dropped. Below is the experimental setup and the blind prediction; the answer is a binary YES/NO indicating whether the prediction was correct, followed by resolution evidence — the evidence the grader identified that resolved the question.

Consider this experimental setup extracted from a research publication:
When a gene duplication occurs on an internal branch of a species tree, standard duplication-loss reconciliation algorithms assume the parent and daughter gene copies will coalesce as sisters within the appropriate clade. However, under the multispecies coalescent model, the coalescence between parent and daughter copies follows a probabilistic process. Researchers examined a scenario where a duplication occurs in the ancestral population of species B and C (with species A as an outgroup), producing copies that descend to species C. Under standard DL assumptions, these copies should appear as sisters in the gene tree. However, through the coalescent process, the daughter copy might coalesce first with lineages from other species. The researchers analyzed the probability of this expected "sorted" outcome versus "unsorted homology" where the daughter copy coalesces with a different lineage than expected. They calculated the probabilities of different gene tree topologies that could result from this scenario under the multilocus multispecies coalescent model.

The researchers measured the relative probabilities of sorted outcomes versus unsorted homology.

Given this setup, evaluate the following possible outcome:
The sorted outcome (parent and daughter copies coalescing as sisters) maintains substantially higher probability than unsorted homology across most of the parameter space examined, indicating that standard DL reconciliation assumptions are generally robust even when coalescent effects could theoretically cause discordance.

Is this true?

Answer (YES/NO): NO